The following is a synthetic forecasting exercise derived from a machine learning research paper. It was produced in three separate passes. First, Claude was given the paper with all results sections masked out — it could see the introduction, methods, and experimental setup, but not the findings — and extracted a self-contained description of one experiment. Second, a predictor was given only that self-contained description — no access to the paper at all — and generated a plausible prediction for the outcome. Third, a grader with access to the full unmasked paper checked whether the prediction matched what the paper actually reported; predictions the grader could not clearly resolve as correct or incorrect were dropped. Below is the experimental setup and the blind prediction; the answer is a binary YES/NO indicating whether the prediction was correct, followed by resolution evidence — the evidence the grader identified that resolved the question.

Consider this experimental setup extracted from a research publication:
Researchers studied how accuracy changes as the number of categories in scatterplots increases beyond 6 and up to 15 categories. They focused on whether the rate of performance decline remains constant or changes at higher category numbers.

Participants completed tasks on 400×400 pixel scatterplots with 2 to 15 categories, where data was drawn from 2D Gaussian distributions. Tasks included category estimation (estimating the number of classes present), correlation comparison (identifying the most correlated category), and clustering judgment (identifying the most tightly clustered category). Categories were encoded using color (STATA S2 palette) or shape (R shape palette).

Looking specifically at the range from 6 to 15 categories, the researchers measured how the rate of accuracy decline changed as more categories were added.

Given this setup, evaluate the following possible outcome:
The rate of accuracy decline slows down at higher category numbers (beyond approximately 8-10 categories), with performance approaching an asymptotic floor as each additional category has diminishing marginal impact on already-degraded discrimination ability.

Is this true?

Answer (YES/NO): YES